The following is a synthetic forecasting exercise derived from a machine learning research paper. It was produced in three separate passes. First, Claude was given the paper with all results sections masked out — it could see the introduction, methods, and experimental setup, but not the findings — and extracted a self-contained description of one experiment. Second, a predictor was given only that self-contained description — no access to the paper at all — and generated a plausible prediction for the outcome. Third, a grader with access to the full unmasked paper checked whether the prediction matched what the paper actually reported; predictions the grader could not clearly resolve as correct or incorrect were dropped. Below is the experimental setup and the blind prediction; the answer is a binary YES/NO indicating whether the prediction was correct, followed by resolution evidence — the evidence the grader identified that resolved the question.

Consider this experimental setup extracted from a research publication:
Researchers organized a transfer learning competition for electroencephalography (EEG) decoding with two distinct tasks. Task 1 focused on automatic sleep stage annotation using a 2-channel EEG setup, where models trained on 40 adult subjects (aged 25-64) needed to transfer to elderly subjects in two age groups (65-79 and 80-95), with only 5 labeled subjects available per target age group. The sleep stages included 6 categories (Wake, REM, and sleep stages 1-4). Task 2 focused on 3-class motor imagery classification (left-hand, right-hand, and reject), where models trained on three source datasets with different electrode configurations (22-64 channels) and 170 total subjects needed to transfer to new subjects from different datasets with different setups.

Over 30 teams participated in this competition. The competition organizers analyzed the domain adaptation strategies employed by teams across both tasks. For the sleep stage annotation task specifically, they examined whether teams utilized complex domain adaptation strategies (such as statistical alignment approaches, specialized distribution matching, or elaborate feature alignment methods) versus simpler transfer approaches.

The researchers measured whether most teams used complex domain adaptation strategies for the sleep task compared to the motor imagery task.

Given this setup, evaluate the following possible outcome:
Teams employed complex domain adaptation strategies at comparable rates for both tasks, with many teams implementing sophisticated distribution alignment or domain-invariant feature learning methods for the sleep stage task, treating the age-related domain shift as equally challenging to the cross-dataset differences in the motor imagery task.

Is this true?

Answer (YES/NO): NO